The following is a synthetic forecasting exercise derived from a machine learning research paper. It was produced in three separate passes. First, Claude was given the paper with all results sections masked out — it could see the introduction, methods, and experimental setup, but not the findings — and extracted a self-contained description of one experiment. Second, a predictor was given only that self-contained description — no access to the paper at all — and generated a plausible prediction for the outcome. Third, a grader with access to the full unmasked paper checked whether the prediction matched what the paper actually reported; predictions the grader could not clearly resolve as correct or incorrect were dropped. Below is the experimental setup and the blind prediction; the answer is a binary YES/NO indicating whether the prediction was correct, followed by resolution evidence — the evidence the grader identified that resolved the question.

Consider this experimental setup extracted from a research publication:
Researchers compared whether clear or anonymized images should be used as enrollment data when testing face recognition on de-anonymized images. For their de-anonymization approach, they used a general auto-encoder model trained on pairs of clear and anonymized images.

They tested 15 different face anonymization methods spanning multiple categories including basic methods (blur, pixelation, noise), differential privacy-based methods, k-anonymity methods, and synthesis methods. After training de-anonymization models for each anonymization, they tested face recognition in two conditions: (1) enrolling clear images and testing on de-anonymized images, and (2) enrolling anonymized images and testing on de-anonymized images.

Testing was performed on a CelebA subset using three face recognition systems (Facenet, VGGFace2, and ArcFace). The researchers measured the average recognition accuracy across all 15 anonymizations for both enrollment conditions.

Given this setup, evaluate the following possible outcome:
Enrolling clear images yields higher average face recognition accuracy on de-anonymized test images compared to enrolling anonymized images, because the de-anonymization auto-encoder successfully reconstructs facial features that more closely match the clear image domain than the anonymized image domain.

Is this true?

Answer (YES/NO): YES